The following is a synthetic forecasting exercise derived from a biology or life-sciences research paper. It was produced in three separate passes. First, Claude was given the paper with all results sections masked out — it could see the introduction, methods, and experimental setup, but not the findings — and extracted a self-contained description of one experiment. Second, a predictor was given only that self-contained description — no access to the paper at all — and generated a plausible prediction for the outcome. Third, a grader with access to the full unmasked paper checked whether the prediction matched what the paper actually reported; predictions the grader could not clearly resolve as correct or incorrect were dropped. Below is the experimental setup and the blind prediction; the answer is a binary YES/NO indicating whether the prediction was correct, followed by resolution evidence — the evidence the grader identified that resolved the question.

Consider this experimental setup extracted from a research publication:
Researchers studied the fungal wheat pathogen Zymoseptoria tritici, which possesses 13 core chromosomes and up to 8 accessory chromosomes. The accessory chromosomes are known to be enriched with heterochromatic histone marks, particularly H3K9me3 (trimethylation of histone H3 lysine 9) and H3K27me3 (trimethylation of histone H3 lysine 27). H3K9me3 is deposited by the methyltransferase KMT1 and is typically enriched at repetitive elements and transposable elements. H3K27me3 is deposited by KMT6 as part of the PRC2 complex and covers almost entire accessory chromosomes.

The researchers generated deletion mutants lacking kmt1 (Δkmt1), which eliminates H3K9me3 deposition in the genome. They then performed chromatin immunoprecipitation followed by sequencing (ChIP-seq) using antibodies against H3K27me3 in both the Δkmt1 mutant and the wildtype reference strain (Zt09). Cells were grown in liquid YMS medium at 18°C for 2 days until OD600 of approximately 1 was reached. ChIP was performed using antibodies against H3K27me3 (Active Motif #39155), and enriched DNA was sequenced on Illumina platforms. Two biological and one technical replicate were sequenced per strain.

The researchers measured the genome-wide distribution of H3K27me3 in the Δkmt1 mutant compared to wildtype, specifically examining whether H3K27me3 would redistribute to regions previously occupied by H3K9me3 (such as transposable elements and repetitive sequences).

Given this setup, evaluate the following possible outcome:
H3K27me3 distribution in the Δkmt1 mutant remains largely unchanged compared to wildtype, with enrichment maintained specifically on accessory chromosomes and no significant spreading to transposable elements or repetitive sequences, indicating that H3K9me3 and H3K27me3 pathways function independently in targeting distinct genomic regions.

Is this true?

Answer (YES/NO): NO